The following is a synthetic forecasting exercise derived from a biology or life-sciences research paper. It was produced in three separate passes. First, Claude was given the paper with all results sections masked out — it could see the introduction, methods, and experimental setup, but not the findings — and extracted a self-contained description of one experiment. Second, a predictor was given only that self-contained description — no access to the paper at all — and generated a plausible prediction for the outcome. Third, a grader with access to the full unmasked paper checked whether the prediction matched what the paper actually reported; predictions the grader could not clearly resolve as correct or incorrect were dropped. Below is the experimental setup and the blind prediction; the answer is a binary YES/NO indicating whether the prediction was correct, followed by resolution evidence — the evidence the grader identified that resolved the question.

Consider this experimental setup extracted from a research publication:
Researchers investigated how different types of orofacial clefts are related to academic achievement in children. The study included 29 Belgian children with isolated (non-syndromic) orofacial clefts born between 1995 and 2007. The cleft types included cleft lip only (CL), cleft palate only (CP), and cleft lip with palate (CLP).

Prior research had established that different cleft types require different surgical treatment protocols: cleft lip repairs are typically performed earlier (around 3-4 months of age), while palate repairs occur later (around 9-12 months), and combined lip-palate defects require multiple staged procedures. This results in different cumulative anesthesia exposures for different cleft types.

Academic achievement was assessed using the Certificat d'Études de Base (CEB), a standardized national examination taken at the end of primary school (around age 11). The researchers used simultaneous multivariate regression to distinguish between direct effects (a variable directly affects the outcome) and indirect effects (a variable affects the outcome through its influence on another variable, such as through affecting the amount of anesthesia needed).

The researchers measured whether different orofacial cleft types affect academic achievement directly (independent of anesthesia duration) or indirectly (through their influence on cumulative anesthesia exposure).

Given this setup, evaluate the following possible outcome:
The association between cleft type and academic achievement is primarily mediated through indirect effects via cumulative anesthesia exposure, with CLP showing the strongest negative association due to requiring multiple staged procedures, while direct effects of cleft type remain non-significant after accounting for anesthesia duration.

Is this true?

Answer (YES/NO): NO